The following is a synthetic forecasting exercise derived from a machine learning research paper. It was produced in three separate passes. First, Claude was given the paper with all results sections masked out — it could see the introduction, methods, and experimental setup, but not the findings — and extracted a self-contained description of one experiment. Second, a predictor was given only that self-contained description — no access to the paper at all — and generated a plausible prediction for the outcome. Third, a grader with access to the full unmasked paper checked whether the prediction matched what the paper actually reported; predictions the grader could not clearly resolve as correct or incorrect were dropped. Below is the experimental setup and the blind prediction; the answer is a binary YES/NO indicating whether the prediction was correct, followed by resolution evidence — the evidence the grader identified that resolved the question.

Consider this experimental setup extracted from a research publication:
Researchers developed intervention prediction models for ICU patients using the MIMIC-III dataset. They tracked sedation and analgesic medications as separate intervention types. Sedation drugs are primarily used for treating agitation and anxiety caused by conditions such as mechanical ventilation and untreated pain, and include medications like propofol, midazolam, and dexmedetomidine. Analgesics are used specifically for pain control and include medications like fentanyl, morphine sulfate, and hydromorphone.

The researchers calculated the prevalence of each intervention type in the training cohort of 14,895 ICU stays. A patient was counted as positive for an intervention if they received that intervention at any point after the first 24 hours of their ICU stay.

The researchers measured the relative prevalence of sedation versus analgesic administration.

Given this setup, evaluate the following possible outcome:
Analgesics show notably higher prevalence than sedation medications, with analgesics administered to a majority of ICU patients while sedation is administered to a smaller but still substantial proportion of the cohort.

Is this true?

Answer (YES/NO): NO